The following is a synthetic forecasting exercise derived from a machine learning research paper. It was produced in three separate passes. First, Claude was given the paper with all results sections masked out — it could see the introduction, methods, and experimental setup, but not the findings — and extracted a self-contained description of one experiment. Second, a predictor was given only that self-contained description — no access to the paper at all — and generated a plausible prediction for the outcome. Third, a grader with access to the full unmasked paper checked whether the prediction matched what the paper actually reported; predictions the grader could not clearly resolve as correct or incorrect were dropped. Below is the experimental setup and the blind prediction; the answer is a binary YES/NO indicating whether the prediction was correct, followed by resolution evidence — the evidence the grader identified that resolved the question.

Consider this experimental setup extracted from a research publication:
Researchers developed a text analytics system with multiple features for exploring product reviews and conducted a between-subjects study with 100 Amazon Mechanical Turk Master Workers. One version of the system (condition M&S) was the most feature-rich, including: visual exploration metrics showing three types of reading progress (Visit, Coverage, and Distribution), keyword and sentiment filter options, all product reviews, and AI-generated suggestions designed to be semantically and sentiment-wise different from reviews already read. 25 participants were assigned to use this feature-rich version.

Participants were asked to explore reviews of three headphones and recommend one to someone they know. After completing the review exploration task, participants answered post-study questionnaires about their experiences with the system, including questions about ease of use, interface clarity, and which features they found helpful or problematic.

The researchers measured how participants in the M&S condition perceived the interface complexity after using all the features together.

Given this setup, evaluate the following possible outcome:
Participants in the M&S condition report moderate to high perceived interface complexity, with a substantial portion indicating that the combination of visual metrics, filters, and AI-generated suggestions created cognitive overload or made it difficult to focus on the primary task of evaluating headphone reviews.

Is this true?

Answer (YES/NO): NO